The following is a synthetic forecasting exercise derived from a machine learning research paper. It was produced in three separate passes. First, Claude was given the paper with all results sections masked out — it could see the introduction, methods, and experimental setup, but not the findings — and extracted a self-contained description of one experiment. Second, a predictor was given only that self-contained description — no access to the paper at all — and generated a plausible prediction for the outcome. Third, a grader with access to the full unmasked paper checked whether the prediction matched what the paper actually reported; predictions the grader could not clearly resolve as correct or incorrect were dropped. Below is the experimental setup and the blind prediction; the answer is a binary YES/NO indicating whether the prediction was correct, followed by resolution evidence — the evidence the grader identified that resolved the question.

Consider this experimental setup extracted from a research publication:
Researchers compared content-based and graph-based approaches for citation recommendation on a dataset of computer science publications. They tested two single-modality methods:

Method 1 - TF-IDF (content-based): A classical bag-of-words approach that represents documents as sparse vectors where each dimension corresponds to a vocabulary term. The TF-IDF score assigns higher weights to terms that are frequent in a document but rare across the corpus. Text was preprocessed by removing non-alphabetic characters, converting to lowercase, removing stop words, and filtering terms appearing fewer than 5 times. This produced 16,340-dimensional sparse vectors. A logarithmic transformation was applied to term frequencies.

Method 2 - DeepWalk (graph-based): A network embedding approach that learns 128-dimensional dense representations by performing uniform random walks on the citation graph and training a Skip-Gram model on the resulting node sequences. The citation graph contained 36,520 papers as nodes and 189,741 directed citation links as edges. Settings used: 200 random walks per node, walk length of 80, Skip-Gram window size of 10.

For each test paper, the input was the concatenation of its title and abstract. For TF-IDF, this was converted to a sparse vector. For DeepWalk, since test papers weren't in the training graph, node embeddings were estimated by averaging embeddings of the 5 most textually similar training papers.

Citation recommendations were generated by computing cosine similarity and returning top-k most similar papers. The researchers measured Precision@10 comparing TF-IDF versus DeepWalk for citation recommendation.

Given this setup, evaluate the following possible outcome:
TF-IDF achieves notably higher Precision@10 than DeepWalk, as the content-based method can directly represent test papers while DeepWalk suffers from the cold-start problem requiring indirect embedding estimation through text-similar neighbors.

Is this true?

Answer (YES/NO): YES